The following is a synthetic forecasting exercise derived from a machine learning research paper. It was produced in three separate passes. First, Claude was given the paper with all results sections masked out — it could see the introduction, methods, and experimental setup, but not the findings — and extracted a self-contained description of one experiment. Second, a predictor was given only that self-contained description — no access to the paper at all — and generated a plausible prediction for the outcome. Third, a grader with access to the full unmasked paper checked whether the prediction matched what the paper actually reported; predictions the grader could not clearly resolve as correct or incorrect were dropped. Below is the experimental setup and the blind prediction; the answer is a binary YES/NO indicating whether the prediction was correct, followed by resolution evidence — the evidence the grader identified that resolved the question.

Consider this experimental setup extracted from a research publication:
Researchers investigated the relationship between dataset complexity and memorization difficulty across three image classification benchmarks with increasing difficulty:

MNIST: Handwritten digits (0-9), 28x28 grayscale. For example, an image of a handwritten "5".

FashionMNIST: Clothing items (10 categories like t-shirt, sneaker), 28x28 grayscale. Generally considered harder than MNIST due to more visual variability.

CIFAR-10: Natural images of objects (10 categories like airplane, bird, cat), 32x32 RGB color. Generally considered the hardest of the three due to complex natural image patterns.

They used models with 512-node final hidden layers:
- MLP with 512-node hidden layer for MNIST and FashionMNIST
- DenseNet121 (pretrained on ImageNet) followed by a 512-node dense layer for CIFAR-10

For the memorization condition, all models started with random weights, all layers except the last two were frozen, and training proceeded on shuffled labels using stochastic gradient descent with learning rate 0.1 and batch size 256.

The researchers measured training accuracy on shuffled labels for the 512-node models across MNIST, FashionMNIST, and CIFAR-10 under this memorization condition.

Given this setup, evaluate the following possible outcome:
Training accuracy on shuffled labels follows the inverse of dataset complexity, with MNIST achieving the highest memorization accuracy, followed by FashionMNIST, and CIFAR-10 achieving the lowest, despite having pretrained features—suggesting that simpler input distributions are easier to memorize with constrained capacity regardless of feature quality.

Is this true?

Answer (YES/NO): NO